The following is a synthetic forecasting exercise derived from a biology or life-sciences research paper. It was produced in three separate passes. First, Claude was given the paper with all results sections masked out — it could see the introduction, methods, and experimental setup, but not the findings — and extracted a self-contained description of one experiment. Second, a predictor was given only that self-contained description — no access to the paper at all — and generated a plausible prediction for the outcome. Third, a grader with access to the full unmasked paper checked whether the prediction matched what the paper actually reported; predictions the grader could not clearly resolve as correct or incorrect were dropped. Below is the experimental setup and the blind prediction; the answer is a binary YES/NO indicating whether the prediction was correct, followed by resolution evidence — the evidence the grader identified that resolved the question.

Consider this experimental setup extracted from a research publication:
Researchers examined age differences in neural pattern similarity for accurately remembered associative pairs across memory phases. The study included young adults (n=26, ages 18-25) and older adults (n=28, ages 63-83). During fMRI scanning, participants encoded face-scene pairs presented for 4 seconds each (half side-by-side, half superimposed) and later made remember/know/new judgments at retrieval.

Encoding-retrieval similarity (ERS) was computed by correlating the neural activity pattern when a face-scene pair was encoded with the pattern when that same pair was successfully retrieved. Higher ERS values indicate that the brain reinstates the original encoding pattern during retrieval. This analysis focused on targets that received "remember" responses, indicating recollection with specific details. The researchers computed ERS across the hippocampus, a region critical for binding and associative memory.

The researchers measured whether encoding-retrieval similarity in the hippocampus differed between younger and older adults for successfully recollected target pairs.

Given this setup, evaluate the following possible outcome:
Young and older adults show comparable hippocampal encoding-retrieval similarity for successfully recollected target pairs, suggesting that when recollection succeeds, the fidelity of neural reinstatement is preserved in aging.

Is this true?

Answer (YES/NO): YES